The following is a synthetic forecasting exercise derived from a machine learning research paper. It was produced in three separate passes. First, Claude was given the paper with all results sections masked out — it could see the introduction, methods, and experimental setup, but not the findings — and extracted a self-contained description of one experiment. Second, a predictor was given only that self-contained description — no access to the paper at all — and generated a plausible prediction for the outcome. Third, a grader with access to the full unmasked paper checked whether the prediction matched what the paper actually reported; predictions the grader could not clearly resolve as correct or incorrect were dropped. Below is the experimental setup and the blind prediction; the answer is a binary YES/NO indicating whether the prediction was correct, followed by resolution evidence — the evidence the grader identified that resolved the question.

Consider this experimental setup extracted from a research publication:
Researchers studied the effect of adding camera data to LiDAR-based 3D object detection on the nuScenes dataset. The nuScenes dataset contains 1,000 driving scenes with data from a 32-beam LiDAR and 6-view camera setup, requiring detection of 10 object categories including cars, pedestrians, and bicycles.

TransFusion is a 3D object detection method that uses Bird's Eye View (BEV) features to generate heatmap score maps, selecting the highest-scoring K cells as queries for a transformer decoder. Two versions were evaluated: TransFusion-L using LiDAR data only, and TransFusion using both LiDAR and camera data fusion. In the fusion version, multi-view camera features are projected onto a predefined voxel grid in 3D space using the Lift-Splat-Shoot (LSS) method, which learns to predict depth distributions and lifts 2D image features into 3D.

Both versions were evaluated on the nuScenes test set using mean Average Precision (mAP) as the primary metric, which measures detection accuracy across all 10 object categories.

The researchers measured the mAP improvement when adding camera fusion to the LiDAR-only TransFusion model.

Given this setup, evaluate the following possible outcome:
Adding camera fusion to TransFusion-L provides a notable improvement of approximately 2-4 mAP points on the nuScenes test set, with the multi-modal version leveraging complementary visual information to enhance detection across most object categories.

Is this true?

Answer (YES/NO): YES